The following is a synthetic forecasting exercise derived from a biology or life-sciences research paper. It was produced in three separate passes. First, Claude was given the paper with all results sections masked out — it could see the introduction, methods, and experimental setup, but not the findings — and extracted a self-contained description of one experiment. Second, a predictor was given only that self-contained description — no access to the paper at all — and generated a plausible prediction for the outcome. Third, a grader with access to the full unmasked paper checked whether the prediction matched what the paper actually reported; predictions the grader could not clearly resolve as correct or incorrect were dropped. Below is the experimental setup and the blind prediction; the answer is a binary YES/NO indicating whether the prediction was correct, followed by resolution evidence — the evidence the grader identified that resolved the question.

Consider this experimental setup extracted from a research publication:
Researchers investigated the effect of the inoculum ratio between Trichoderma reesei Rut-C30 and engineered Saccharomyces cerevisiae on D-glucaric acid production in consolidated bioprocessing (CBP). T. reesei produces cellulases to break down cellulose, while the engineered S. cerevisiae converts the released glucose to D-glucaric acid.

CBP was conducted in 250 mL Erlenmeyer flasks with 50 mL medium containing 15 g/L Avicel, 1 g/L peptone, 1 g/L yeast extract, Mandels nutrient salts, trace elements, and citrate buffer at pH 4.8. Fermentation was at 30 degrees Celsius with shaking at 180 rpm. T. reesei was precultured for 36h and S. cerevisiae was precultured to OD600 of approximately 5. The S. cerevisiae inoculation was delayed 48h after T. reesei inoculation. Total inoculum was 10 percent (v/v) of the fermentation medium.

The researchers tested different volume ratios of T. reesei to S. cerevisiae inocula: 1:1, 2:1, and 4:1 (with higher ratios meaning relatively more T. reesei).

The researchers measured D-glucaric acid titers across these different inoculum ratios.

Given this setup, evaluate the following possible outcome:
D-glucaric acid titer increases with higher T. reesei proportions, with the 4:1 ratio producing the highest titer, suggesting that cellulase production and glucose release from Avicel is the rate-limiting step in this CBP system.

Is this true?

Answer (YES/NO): NO